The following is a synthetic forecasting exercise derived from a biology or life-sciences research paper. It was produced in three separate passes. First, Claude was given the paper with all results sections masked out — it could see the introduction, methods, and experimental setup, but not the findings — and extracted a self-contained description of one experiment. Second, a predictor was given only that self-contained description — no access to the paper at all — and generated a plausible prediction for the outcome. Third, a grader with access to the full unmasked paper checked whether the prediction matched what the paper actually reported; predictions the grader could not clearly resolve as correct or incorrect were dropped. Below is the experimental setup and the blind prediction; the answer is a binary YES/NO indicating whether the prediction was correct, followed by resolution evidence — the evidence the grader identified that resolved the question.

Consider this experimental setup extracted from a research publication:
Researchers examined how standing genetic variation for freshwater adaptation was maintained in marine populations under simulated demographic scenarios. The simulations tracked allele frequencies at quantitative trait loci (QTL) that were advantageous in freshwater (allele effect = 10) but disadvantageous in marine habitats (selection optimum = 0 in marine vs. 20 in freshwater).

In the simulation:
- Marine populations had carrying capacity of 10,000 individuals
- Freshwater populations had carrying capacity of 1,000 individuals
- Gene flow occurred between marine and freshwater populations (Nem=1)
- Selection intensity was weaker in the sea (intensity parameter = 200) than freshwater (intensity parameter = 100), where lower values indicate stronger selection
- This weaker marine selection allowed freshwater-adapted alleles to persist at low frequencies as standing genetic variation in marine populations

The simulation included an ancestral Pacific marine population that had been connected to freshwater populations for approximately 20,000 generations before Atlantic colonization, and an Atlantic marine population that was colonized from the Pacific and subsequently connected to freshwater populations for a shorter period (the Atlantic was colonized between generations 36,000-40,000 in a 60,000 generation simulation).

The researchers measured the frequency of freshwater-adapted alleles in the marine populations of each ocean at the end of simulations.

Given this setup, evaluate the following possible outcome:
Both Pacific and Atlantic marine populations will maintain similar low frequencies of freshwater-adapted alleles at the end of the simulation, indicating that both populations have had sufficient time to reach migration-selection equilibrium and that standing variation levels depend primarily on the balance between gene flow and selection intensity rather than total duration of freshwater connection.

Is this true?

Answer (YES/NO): NO